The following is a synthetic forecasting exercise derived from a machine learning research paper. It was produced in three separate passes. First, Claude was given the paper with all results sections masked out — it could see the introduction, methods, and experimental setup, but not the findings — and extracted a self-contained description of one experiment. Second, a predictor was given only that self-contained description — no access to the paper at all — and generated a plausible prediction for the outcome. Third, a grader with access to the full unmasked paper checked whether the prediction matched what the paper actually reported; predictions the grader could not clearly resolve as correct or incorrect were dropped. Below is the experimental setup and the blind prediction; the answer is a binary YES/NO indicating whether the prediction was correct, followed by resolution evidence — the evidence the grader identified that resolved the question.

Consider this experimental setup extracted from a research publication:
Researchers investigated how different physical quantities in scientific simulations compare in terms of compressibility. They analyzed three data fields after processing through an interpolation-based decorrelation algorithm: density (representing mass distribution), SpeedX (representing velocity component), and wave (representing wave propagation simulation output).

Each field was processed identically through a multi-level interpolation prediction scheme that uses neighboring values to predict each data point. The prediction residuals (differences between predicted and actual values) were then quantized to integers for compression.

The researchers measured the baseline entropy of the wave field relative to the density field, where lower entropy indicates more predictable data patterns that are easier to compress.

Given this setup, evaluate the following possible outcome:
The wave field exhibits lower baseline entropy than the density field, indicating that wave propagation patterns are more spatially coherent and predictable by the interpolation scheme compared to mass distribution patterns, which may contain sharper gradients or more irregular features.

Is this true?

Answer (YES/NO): NO